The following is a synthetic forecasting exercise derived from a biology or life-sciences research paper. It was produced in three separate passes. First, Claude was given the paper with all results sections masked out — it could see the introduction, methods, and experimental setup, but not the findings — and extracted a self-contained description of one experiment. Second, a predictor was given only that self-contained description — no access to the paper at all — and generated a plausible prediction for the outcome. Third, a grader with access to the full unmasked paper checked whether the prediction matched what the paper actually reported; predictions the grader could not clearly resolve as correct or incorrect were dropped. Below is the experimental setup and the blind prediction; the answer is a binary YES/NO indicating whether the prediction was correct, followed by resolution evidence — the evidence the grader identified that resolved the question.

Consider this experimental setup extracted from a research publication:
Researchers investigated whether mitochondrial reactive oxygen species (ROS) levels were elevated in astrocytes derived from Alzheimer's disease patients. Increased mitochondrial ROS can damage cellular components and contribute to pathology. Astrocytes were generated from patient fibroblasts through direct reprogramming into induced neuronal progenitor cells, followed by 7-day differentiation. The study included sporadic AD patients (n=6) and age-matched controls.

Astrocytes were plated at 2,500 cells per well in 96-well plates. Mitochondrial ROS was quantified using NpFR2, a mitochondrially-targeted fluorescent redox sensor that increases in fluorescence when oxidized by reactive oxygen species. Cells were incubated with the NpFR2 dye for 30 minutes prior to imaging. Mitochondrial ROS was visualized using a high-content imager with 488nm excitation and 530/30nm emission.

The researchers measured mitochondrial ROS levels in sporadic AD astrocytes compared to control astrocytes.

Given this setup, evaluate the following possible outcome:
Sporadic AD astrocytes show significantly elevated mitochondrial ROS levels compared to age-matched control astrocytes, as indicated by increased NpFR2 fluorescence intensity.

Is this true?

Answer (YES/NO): YES